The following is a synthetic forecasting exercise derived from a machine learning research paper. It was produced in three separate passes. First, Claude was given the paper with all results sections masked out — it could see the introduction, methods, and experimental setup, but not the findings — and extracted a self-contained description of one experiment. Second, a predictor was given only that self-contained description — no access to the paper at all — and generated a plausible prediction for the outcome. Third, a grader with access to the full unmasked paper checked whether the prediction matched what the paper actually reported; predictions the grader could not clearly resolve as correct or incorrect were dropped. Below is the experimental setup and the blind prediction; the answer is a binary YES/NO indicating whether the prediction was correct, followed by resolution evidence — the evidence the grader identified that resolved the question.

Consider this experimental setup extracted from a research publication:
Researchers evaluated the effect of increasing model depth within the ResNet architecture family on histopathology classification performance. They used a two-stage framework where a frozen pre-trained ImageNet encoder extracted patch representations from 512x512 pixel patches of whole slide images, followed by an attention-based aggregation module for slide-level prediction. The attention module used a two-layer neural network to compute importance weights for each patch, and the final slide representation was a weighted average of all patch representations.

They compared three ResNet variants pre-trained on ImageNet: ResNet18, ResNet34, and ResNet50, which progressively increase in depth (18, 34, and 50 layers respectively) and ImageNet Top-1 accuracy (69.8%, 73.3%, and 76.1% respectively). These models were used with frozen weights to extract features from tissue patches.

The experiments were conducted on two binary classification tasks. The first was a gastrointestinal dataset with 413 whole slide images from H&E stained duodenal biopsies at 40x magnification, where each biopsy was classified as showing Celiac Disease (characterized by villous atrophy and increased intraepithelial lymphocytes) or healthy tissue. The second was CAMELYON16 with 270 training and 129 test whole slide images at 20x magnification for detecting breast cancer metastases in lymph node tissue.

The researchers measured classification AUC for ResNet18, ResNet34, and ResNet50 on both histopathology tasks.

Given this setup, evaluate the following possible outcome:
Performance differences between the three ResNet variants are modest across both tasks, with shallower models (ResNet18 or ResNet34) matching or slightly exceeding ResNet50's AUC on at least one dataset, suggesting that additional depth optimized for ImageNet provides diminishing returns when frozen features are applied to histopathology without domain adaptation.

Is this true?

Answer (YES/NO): YES